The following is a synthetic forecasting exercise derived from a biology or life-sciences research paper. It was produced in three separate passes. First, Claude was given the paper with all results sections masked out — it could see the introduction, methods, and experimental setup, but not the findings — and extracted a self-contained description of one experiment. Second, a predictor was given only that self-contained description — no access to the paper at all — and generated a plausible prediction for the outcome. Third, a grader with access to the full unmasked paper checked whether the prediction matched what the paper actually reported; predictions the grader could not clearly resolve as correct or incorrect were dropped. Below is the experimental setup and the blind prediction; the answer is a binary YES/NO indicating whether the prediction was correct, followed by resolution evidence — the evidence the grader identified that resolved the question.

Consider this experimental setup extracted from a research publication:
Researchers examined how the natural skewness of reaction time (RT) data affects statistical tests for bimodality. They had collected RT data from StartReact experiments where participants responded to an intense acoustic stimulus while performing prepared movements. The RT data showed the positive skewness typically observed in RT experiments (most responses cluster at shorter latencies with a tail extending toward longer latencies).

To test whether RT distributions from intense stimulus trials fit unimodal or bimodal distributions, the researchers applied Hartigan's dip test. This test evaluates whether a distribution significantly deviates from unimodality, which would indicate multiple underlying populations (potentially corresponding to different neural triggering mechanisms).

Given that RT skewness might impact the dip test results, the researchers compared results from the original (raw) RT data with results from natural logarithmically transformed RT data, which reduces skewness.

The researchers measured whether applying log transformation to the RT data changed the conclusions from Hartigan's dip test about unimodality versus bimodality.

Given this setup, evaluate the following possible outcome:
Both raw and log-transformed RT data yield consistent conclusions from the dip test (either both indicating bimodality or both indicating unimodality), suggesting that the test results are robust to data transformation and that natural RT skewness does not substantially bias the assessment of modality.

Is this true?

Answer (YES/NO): YES